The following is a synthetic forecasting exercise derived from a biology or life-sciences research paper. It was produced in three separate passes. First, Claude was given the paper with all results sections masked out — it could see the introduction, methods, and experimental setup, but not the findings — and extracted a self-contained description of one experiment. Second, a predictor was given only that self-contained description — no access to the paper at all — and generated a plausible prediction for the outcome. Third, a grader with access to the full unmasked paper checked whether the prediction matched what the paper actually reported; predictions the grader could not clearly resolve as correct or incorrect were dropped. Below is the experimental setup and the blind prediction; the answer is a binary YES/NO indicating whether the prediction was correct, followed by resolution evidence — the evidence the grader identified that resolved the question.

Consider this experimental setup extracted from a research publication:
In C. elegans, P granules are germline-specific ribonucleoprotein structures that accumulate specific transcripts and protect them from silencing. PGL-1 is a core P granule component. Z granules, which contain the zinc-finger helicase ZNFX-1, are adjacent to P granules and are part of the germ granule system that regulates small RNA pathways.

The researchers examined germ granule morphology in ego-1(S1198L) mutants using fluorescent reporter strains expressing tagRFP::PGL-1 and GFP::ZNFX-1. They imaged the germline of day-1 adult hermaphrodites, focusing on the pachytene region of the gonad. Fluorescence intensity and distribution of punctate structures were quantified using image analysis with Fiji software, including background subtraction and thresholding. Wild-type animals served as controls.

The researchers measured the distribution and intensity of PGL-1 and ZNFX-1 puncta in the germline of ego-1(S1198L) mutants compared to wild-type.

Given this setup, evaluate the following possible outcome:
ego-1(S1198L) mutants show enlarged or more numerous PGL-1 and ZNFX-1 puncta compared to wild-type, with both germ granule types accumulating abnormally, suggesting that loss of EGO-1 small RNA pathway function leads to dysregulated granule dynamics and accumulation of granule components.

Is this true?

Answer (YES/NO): NO